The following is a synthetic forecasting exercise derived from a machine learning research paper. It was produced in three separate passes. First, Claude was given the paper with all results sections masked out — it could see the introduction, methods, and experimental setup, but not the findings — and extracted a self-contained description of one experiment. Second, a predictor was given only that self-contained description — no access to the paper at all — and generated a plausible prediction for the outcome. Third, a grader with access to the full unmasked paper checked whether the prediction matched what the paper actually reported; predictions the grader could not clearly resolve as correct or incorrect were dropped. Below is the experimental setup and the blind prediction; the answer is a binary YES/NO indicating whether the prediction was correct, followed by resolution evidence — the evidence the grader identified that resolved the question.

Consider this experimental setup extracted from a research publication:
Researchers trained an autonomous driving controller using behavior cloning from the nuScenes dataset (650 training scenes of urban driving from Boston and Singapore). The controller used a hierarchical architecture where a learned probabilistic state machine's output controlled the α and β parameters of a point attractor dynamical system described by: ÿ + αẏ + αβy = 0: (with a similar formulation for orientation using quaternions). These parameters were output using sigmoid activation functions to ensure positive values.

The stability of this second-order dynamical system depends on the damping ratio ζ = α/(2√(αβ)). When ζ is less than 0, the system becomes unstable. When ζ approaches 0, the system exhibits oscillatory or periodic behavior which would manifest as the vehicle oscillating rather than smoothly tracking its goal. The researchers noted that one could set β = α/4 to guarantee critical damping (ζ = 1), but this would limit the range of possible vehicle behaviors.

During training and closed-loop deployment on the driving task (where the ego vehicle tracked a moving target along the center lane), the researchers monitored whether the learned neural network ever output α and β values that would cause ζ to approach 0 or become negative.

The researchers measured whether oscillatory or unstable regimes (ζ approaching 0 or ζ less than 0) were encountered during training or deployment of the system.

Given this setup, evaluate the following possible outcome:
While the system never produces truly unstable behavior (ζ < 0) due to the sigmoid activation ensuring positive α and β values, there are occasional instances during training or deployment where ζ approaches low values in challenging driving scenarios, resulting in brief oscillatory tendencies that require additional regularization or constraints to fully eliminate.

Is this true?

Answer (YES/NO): NO